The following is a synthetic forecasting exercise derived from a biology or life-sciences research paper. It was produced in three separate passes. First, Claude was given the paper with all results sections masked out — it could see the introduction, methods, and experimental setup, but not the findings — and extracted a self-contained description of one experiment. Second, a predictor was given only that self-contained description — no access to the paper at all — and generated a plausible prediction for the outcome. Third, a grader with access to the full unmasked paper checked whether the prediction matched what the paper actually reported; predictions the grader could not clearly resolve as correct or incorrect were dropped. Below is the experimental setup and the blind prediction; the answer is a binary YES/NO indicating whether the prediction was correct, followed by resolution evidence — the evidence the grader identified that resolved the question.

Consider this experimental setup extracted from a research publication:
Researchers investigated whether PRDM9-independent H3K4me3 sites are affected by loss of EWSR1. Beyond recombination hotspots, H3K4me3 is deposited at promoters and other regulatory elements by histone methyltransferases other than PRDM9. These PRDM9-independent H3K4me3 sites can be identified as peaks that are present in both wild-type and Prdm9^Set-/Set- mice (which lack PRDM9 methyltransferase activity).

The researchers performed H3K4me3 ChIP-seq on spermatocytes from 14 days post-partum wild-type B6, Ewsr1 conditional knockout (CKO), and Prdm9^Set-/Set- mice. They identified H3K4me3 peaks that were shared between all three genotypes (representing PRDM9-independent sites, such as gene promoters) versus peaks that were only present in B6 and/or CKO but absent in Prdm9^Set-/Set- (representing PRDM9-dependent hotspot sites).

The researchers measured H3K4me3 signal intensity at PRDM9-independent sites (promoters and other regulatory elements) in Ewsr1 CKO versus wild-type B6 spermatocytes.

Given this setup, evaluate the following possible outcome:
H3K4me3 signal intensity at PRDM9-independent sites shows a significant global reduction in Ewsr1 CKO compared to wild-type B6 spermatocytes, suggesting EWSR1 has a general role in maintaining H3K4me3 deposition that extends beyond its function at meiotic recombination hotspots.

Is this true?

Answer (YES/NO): NO